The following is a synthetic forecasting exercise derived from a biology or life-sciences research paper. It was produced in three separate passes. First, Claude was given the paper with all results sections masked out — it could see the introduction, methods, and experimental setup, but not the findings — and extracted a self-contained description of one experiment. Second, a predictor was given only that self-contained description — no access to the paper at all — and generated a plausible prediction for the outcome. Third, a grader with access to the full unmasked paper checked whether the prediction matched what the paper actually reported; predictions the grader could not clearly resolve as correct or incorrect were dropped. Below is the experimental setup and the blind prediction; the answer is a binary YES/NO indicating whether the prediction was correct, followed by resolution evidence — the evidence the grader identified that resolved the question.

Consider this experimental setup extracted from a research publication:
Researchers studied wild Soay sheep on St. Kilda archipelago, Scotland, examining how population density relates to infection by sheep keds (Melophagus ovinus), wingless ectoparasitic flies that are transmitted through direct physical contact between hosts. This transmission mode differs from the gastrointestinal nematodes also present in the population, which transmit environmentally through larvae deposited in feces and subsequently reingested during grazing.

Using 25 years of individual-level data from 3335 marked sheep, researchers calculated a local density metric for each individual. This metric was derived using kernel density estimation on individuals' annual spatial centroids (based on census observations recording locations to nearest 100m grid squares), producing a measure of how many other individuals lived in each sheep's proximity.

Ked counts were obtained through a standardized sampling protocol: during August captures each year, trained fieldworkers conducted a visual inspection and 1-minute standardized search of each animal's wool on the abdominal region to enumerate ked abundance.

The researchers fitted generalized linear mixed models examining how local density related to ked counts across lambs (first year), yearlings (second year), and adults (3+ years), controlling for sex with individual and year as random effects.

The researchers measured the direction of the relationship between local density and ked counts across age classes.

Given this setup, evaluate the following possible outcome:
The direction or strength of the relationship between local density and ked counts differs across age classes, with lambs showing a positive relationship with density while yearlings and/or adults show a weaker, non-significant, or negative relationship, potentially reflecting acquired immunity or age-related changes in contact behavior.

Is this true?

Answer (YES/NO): NO